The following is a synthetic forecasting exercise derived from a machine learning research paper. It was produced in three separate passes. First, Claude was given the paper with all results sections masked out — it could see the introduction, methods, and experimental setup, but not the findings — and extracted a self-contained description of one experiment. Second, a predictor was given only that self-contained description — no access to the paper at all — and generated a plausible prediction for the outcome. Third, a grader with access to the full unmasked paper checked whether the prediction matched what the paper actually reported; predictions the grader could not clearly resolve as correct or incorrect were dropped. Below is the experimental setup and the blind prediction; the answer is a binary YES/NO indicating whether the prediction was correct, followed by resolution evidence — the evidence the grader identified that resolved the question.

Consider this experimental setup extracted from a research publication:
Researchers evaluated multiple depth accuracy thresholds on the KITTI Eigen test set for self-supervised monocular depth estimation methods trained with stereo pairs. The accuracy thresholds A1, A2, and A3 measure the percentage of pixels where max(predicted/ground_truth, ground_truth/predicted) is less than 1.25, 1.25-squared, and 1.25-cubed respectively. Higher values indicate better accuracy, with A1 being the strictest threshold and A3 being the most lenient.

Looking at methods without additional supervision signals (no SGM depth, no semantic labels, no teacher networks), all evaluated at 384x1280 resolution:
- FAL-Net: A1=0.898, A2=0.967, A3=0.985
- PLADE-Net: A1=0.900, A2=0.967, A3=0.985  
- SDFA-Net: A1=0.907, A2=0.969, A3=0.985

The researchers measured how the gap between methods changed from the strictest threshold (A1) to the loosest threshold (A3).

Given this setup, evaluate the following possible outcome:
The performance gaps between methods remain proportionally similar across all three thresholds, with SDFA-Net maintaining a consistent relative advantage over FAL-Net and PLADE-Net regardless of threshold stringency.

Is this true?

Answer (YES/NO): NO